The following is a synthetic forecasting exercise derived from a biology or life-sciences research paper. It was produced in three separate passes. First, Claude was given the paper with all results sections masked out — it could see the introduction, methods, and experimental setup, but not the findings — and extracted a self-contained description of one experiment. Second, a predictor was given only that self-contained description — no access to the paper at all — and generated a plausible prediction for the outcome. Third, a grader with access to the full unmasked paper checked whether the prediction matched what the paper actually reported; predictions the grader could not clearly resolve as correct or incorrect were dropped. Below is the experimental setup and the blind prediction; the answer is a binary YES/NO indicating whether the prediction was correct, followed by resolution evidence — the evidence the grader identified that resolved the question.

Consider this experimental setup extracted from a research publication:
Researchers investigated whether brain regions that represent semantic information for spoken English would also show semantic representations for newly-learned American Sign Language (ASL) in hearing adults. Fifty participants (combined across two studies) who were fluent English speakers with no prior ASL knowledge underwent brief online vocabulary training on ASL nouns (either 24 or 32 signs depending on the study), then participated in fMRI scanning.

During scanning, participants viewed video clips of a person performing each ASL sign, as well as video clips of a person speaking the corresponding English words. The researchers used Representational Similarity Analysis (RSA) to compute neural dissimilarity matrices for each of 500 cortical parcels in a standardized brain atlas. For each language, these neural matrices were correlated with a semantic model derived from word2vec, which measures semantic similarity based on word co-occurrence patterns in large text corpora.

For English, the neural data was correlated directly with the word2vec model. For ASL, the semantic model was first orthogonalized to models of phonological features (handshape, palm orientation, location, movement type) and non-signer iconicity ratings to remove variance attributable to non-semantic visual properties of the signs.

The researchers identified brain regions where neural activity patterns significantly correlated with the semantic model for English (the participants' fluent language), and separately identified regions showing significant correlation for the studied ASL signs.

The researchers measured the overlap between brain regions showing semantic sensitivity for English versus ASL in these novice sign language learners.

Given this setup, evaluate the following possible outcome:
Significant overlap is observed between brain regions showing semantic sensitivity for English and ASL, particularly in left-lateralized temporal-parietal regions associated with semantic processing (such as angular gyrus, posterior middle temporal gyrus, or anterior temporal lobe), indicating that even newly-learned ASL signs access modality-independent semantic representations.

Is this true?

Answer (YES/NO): NO